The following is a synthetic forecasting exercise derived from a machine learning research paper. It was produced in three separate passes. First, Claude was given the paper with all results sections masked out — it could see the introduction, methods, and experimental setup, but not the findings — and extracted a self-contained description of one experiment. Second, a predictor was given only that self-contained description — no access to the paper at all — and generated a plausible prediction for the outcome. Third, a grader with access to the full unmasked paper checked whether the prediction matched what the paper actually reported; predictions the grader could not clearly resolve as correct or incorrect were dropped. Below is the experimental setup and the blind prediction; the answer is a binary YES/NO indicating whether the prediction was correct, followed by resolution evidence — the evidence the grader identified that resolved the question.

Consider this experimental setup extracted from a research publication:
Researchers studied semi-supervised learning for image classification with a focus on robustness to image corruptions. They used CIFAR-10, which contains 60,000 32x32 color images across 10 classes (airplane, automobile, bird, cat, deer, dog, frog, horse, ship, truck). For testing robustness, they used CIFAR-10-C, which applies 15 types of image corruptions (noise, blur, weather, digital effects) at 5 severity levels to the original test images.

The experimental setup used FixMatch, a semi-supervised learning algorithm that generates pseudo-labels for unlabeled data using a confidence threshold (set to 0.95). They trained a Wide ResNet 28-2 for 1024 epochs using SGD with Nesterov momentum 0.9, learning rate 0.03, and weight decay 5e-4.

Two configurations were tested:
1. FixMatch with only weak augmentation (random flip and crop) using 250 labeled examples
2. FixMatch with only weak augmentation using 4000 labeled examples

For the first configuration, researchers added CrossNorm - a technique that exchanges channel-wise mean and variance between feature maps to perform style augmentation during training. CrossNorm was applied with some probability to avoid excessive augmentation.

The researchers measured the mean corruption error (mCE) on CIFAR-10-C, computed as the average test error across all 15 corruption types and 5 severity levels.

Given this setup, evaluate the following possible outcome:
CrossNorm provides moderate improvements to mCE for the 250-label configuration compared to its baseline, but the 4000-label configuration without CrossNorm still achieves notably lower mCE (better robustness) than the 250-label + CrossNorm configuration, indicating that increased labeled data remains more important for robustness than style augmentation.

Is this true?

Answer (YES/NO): NO